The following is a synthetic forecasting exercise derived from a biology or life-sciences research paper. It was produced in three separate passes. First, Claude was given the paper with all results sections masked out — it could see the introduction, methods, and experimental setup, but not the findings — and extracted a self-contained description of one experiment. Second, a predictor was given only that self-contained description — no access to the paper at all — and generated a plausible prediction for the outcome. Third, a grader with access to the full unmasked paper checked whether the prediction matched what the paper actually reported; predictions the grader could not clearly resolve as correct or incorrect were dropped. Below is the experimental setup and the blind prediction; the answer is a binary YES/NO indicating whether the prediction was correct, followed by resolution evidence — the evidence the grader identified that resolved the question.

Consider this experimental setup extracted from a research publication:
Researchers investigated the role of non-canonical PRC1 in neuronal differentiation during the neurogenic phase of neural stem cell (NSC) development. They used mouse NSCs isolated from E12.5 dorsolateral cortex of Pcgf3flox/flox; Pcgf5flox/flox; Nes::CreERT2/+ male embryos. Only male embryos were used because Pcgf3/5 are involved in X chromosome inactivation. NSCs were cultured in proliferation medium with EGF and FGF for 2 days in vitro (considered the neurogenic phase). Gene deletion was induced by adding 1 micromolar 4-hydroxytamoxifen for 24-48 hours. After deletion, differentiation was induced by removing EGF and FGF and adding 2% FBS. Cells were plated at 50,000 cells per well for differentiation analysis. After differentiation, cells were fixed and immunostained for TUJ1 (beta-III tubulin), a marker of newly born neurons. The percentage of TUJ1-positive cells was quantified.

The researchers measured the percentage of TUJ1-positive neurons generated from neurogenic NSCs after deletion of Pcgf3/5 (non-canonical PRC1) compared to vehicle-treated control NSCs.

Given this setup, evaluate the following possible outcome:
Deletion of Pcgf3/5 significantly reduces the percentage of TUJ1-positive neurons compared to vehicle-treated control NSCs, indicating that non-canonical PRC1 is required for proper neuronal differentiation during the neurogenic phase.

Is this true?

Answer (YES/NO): NO